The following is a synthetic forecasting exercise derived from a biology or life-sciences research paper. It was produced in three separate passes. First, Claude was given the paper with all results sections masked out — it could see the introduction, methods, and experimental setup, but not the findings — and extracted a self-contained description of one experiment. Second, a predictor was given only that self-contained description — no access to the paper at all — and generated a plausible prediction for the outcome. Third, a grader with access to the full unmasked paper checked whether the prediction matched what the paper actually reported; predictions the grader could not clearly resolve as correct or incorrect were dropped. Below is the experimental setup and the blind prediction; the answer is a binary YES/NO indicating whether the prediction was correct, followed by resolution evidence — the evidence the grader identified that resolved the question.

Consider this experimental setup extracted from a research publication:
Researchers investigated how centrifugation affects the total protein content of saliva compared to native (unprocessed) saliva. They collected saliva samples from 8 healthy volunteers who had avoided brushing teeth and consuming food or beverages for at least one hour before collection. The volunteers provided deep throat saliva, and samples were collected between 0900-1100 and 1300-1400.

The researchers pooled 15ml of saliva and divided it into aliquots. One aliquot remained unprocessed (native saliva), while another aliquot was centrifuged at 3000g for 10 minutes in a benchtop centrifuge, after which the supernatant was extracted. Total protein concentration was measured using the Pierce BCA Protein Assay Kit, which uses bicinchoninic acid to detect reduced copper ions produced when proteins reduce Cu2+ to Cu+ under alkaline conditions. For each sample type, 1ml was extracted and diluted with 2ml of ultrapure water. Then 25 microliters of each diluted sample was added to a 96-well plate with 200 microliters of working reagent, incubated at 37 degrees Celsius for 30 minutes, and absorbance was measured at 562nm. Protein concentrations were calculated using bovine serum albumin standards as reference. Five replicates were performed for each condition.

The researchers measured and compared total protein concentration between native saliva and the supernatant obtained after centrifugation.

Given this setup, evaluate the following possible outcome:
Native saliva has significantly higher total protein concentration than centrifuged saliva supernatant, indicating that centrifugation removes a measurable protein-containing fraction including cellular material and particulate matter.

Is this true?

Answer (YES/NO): NO